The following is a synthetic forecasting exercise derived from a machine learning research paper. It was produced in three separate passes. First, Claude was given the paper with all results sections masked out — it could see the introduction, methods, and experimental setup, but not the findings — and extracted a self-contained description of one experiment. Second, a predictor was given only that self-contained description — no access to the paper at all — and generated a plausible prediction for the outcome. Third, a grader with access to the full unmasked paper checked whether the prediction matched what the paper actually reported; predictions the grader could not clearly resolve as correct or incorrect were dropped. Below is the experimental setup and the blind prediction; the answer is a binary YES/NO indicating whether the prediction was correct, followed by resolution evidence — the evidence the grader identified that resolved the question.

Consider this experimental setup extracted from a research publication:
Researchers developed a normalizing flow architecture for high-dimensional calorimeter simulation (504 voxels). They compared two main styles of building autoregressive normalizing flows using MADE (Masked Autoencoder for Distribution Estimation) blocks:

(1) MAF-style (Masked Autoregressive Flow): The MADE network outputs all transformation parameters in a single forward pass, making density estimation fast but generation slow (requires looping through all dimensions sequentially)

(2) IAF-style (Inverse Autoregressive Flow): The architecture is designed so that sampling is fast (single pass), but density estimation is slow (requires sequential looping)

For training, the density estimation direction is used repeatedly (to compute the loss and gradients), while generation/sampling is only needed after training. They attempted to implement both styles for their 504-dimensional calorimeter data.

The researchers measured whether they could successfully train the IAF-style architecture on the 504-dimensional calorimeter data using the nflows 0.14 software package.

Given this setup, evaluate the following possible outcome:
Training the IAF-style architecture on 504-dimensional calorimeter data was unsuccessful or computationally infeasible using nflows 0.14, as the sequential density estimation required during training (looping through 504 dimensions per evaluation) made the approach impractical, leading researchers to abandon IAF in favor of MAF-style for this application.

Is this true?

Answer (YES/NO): YES